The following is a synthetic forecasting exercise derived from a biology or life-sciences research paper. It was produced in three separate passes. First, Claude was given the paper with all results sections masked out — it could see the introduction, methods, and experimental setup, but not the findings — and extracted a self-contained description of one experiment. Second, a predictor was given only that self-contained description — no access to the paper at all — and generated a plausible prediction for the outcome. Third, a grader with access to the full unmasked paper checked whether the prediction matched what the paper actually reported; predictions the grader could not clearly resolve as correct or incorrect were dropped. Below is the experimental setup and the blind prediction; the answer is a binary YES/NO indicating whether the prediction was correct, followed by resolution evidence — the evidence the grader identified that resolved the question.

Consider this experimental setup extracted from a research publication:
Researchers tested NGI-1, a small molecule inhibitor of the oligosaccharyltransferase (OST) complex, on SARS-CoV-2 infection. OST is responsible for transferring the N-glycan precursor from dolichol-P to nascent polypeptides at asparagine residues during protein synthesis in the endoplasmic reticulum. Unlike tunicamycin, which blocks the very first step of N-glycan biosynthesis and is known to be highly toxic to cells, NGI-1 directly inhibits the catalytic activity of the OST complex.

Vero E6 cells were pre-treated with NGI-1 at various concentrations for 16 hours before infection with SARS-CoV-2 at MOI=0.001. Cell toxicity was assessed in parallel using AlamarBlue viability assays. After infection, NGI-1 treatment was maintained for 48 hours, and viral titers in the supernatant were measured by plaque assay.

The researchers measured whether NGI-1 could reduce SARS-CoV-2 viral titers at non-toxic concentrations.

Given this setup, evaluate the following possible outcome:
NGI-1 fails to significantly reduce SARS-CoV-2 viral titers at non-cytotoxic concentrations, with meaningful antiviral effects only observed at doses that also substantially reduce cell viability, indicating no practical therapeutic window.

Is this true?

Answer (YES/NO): NO